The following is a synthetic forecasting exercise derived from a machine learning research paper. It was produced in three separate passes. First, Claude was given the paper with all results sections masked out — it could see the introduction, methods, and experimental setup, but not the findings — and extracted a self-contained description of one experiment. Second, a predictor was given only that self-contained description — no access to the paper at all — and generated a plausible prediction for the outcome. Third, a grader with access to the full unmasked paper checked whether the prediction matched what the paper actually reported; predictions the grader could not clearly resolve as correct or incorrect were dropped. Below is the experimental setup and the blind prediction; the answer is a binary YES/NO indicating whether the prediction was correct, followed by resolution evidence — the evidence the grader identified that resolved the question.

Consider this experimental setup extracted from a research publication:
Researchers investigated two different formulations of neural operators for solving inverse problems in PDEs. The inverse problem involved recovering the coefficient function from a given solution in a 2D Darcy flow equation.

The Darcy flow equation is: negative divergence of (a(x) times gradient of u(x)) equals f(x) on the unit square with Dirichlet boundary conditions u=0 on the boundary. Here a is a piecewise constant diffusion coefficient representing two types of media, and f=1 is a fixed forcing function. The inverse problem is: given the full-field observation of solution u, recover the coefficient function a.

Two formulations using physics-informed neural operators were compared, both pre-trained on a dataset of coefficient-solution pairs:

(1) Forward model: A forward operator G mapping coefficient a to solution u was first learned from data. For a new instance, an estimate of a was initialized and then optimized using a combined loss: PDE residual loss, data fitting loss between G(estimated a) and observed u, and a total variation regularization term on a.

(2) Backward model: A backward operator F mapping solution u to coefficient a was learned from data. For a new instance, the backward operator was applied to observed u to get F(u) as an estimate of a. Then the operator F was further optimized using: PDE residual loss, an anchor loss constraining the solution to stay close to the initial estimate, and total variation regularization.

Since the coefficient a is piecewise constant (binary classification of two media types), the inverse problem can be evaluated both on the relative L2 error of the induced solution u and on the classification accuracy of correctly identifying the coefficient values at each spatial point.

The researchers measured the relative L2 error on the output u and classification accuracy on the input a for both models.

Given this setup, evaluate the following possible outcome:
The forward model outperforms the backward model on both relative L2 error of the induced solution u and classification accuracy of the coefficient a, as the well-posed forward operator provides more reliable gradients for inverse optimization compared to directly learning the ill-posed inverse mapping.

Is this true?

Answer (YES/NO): NO